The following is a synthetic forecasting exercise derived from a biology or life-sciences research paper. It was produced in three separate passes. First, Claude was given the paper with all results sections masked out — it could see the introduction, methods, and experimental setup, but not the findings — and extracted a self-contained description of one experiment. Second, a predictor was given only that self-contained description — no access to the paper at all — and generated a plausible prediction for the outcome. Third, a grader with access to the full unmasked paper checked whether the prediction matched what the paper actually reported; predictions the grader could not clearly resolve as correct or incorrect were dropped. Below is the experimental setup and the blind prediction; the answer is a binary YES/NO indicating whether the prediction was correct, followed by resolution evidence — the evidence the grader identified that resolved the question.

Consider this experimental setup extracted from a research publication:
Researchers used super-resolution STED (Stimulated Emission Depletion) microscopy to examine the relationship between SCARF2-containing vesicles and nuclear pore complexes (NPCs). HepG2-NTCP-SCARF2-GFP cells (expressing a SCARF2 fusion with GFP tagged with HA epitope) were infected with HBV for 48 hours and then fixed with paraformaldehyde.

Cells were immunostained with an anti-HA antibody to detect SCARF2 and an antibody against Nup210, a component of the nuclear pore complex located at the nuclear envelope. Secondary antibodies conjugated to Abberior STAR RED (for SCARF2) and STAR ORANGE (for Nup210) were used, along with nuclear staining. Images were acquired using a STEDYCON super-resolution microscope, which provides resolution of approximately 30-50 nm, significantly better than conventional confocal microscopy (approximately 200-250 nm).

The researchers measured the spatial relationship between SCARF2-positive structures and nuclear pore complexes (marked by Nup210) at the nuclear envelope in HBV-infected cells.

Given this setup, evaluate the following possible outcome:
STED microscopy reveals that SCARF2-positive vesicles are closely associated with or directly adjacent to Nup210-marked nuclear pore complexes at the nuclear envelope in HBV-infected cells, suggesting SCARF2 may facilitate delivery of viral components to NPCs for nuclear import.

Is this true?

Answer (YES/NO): YES